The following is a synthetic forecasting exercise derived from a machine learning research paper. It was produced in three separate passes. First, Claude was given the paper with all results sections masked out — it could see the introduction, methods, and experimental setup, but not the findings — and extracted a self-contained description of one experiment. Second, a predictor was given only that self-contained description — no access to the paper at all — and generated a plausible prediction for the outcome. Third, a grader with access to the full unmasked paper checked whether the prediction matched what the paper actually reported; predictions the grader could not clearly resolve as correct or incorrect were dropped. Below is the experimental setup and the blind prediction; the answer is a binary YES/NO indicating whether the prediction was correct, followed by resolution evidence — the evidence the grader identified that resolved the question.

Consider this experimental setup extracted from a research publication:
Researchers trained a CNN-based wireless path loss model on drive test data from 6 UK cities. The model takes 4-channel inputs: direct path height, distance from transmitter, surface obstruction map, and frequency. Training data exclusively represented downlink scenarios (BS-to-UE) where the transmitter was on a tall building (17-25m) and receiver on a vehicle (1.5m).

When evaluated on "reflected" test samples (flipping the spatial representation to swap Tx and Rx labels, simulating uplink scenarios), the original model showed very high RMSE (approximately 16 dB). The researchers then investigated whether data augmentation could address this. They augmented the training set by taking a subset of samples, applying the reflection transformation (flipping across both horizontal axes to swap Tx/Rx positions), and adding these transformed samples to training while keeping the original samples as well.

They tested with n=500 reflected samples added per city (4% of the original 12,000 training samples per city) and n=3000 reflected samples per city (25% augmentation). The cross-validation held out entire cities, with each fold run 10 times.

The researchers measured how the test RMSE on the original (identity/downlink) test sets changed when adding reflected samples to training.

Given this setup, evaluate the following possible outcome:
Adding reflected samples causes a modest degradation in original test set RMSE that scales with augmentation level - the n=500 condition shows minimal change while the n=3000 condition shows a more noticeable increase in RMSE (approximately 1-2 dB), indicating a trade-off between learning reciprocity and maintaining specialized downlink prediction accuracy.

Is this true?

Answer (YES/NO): NO